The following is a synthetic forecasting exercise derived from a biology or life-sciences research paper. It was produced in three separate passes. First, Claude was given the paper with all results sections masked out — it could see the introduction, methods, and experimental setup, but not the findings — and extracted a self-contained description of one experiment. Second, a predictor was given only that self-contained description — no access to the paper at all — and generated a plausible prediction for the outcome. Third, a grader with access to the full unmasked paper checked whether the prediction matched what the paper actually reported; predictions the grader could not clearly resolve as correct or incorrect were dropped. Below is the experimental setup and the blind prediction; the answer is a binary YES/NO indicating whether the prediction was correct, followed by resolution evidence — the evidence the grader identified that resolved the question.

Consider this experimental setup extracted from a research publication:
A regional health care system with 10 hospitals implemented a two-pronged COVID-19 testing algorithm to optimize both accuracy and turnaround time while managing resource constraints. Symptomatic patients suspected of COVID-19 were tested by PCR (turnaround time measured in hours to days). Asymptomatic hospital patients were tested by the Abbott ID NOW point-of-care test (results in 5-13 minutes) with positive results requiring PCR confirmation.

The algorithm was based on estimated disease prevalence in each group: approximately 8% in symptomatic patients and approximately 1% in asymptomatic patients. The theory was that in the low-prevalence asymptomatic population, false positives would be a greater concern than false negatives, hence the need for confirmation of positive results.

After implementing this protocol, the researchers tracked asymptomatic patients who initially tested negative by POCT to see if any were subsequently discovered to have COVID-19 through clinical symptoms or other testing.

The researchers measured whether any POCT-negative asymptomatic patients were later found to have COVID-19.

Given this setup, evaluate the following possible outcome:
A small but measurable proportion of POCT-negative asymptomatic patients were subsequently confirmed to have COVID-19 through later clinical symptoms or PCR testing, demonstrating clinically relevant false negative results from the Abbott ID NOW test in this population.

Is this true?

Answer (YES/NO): NO